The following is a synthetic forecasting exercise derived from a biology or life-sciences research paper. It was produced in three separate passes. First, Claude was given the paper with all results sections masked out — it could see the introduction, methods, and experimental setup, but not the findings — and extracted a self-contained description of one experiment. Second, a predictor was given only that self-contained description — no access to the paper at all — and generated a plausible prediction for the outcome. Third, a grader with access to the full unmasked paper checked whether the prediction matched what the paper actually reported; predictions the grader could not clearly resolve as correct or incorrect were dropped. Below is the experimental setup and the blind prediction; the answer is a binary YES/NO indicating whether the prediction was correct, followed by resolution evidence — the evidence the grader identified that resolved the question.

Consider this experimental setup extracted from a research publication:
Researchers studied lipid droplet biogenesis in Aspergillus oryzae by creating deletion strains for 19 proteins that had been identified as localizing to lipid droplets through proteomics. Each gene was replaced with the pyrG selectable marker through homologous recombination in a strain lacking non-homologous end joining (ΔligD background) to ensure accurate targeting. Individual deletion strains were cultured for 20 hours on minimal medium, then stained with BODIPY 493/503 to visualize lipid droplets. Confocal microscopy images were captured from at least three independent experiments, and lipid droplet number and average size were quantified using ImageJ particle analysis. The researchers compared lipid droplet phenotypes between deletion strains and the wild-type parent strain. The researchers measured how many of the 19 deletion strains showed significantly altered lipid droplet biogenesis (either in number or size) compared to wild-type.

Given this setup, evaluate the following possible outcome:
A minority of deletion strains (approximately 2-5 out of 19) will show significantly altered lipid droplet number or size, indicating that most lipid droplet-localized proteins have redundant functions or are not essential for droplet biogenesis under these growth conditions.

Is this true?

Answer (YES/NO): NO